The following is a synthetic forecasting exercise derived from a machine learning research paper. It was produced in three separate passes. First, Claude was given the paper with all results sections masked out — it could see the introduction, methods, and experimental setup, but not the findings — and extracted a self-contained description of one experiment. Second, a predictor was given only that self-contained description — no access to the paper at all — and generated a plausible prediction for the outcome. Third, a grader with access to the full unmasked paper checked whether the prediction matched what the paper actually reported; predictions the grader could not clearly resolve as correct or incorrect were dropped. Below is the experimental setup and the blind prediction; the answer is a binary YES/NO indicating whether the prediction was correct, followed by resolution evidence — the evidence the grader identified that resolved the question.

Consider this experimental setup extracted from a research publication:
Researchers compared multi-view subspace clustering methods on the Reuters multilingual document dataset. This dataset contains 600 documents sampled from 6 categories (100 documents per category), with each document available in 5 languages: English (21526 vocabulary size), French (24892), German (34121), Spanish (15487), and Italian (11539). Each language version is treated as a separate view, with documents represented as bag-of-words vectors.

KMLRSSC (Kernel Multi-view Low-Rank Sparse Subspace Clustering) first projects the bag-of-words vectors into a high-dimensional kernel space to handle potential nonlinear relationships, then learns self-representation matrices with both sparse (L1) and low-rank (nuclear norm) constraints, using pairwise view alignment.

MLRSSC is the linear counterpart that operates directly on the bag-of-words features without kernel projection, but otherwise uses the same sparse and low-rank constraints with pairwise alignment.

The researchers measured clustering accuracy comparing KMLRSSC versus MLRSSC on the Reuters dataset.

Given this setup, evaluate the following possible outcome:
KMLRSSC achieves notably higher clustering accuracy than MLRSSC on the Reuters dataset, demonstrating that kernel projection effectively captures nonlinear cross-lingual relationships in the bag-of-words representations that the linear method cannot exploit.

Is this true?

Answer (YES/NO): YES